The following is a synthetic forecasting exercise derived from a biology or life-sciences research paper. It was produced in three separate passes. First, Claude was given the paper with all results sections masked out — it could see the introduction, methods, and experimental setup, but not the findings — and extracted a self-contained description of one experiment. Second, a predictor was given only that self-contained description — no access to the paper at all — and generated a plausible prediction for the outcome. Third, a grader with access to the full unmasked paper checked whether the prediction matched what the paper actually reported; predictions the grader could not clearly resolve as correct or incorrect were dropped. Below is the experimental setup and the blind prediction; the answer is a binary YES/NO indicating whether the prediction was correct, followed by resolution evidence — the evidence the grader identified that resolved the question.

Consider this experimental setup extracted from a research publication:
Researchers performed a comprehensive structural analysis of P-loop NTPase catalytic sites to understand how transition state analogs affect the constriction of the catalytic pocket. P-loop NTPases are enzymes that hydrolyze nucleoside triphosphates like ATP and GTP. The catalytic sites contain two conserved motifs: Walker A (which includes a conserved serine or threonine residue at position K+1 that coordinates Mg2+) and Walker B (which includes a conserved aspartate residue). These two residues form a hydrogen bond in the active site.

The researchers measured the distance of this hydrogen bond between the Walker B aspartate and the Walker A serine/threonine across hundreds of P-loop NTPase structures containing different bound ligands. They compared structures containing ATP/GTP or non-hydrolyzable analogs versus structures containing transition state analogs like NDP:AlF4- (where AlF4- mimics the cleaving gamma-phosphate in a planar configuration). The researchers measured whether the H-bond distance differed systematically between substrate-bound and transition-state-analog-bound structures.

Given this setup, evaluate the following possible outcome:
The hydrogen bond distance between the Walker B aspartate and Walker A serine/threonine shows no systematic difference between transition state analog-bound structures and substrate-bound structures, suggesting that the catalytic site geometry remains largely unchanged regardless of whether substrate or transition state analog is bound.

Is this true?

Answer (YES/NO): NO